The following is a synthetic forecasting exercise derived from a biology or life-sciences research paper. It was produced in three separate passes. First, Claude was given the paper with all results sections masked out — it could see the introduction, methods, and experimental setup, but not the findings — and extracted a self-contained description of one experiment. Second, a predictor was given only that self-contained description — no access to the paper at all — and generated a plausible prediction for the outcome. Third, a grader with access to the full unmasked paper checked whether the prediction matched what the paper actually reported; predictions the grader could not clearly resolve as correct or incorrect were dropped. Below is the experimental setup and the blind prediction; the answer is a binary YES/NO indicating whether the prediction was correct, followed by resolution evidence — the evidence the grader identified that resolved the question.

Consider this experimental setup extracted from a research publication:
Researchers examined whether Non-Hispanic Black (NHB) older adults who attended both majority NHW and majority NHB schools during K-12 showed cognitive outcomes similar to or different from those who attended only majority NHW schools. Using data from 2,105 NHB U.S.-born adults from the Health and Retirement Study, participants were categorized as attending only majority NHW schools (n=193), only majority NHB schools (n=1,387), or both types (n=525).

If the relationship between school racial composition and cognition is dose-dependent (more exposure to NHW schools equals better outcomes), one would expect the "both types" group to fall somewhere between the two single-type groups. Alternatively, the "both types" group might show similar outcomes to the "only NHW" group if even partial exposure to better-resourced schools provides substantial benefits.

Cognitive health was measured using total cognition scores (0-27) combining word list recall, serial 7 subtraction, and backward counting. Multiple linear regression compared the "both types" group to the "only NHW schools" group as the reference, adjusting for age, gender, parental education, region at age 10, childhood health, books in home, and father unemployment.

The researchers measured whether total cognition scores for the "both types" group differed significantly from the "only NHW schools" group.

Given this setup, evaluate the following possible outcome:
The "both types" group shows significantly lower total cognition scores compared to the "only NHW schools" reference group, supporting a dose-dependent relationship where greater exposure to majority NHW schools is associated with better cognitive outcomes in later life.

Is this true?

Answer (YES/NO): NO